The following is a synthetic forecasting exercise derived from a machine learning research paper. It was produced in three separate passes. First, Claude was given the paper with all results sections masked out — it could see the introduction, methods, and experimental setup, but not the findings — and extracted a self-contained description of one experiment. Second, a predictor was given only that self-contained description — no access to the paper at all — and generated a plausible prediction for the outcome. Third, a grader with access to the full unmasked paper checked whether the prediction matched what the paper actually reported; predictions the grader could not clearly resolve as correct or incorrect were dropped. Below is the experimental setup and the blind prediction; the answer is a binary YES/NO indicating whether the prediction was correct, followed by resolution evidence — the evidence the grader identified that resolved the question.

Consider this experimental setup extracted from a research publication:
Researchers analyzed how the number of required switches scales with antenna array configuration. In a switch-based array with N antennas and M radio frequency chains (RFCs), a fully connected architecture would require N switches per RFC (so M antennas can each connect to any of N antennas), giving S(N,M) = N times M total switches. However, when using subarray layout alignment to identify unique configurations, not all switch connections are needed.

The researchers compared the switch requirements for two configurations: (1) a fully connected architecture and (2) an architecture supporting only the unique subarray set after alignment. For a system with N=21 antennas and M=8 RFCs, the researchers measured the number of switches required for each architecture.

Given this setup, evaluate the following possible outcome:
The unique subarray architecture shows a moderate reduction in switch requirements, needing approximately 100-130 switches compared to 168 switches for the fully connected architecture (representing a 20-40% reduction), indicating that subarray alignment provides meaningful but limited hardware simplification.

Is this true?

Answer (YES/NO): NO